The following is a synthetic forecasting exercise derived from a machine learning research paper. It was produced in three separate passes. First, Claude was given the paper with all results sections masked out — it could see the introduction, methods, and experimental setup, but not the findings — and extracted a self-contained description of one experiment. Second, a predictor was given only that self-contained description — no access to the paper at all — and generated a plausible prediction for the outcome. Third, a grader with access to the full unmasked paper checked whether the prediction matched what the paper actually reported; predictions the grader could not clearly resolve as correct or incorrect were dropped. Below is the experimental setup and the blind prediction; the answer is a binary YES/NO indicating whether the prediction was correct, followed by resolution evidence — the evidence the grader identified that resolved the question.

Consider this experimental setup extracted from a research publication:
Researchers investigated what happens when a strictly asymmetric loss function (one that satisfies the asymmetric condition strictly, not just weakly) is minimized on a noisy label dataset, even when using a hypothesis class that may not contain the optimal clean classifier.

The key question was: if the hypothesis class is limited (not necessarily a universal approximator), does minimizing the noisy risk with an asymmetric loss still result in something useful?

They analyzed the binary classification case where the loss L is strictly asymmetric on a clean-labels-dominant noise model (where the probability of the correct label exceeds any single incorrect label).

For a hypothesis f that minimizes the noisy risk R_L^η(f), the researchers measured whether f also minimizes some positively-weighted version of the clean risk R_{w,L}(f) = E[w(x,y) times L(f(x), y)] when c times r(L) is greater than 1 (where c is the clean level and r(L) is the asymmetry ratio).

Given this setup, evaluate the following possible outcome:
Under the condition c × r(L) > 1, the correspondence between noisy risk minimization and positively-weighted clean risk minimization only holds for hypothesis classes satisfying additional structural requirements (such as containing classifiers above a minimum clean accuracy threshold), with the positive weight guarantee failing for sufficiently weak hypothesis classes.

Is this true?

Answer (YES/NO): NO